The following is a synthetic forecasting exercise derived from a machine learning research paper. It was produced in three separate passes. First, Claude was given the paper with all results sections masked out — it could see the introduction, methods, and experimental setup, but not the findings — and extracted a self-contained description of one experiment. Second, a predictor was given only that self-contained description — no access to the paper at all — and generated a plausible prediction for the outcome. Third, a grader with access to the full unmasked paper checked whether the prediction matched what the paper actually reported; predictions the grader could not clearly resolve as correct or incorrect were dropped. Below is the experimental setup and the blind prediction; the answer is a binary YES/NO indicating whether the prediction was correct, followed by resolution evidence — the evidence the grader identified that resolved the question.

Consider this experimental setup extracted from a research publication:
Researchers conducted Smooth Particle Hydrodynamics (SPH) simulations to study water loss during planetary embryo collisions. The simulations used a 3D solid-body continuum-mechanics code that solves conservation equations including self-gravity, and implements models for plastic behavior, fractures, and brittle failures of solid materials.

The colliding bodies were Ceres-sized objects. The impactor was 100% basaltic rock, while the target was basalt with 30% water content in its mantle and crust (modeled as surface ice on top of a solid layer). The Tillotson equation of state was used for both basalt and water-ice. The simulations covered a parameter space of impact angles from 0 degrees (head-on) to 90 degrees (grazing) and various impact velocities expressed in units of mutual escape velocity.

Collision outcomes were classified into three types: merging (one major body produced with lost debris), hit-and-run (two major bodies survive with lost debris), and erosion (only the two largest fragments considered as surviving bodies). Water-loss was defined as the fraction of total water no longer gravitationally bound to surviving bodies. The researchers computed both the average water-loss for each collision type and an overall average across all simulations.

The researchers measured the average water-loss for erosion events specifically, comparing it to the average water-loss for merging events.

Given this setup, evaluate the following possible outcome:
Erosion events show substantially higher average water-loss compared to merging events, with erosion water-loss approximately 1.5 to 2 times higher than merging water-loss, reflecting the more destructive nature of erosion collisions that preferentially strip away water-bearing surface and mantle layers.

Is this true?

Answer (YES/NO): NO